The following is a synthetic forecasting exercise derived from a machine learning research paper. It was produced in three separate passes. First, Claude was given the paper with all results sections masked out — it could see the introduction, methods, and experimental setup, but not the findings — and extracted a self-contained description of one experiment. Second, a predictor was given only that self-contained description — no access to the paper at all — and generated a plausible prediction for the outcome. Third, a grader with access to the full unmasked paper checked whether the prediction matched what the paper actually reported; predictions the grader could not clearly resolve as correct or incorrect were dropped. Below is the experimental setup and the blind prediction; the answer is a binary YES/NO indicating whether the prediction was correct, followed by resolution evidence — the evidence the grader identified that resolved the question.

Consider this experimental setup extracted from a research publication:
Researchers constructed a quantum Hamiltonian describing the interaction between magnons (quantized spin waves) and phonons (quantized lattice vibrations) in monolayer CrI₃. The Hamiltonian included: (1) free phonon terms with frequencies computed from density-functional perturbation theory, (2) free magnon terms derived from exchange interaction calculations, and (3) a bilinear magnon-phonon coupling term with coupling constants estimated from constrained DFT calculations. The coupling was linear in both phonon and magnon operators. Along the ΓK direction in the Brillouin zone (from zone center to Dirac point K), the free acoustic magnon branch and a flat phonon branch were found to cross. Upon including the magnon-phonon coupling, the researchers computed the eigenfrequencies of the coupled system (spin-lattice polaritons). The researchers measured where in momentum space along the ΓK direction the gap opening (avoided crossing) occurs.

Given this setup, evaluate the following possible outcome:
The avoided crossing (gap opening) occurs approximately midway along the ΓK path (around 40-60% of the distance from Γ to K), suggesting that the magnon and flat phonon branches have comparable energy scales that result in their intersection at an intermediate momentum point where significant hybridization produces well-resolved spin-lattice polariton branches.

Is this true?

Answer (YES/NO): YES